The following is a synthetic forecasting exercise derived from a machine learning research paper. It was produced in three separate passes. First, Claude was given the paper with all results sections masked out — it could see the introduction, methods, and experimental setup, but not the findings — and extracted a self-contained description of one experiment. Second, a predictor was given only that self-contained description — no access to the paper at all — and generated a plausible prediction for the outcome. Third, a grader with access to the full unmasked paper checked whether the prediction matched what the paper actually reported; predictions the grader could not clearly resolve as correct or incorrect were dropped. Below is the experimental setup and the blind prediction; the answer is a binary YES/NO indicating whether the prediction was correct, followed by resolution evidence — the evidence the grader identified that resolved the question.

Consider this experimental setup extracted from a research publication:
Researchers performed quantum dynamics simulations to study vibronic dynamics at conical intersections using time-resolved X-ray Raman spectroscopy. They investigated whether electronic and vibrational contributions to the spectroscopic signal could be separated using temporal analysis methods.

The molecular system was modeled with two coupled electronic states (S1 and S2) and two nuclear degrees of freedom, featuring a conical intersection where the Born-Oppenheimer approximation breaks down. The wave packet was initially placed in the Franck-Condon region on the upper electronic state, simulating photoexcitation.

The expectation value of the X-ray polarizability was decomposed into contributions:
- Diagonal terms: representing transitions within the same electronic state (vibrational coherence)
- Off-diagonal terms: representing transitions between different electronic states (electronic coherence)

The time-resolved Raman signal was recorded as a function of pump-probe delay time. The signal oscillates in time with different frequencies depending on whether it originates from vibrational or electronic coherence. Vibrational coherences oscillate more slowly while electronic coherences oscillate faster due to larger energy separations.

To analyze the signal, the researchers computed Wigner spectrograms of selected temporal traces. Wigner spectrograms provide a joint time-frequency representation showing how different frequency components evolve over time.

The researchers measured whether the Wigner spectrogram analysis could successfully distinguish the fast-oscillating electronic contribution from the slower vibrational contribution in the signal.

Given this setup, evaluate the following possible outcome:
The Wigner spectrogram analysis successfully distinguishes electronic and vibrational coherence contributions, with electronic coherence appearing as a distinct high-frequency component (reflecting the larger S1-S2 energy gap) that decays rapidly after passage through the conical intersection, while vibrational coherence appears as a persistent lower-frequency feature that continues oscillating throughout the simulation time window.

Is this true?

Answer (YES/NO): NO